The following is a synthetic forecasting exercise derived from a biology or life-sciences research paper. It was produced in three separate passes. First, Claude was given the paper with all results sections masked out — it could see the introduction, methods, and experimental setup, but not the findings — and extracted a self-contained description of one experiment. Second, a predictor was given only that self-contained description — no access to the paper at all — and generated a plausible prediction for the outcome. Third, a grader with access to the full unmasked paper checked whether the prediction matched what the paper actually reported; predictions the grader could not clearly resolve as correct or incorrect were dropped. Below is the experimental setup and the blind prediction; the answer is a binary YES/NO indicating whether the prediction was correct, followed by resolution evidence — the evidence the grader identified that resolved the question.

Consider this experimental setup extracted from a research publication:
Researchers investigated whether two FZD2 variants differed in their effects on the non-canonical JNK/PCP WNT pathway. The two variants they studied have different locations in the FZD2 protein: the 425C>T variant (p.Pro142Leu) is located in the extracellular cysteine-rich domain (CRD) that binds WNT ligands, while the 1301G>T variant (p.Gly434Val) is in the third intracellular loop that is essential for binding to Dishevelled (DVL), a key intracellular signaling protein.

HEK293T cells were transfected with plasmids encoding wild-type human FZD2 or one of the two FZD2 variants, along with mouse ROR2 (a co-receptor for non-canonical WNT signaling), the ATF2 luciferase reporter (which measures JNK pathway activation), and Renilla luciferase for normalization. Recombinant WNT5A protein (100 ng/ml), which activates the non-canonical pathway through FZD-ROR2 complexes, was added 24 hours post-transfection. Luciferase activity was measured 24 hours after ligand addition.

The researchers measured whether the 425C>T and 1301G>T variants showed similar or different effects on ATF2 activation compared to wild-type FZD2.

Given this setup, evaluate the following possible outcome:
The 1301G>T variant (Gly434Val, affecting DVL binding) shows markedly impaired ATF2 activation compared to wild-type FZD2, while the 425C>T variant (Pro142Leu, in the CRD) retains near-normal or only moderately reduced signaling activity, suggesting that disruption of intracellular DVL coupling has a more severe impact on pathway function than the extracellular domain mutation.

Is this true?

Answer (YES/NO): NO